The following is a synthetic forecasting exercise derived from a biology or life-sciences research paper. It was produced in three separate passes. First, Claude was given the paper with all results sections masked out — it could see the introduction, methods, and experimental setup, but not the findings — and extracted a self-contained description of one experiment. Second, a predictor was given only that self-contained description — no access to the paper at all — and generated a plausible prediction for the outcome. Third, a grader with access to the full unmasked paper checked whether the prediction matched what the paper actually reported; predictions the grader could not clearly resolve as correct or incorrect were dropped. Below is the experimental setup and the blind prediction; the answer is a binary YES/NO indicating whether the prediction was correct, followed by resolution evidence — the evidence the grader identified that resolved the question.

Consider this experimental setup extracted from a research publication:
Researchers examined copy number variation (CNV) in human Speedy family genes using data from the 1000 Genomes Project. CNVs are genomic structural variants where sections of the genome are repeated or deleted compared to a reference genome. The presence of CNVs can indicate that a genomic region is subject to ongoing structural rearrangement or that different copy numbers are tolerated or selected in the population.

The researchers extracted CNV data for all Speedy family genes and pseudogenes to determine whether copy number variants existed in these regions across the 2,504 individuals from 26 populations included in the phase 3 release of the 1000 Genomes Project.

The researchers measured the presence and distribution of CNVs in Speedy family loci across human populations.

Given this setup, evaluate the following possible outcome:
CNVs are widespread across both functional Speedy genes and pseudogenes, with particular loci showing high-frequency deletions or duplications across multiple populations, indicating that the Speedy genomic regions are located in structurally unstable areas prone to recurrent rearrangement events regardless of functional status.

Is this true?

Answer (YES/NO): NO